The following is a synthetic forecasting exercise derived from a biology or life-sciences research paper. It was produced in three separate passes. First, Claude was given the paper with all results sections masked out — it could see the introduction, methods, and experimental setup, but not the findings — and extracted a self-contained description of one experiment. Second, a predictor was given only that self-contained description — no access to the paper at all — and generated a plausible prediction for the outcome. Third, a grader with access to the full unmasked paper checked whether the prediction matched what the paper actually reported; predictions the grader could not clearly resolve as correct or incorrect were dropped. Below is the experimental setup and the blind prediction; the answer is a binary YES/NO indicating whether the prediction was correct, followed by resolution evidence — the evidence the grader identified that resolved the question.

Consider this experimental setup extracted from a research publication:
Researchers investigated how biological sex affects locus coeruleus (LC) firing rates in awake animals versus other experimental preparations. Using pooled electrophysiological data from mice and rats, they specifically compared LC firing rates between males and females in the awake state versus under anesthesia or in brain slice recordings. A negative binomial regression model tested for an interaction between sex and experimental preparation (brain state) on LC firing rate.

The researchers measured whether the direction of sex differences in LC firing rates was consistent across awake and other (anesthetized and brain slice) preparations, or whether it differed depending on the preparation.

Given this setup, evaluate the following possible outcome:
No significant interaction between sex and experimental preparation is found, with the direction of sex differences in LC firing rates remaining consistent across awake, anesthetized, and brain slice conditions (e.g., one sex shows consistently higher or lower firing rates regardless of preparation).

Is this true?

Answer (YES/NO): NO